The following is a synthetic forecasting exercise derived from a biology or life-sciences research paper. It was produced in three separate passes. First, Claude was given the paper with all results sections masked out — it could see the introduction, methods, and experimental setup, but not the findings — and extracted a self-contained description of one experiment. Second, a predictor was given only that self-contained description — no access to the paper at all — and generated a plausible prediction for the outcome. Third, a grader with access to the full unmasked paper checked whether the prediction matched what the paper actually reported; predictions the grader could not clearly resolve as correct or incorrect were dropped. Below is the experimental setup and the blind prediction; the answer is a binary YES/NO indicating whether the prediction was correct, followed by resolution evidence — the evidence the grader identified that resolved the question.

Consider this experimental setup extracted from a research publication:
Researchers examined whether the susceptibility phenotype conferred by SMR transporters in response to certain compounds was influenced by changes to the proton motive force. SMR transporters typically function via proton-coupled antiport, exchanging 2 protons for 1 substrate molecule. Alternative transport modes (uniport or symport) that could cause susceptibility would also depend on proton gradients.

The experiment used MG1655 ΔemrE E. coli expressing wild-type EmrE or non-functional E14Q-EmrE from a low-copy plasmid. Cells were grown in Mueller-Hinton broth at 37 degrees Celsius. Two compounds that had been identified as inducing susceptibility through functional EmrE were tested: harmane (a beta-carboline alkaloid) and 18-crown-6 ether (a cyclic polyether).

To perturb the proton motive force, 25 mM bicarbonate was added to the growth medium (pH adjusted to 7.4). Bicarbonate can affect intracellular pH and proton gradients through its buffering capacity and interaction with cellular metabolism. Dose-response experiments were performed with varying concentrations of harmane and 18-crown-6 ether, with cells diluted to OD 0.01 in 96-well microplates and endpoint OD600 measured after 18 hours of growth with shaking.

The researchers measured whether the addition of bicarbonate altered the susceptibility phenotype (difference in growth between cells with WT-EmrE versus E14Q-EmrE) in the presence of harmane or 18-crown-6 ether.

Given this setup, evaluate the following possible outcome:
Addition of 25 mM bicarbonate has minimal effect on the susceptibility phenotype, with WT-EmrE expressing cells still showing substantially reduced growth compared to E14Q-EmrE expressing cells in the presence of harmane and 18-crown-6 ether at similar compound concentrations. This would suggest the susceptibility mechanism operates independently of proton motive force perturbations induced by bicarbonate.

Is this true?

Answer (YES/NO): NO